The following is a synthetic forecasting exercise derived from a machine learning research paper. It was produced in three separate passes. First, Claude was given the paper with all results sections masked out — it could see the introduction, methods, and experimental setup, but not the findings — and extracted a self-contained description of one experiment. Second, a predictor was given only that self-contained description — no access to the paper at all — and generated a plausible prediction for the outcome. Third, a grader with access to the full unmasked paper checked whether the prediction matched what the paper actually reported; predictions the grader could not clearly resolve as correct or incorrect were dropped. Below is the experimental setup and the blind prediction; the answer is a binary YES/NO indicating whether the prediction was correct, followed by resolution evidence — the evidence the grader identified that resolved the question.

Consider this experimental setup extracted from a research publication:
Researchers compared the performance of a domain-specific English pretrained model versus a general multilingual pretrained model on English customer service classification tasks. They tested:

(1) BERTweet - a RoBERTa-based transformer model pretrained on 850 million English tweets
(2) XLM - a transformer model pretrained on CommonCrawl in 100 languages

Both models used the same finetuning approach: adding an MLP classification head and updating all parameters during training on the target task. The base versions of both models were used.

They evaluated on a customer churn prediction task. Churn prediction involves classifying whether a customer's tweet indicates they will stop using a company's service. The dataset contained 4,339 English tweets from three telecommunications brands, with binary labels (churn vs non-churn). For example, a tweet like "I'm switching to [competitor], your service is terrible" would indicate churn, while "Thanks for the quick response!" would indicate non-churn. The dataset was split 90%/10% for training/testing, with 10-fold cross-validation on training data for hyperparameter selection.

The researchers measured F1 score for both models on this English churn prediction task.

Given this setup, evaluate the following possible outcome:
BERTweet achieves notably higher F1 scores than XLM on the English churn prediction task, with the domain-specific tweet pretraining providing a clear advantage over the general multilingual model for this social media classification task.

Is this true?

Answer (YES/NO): YES